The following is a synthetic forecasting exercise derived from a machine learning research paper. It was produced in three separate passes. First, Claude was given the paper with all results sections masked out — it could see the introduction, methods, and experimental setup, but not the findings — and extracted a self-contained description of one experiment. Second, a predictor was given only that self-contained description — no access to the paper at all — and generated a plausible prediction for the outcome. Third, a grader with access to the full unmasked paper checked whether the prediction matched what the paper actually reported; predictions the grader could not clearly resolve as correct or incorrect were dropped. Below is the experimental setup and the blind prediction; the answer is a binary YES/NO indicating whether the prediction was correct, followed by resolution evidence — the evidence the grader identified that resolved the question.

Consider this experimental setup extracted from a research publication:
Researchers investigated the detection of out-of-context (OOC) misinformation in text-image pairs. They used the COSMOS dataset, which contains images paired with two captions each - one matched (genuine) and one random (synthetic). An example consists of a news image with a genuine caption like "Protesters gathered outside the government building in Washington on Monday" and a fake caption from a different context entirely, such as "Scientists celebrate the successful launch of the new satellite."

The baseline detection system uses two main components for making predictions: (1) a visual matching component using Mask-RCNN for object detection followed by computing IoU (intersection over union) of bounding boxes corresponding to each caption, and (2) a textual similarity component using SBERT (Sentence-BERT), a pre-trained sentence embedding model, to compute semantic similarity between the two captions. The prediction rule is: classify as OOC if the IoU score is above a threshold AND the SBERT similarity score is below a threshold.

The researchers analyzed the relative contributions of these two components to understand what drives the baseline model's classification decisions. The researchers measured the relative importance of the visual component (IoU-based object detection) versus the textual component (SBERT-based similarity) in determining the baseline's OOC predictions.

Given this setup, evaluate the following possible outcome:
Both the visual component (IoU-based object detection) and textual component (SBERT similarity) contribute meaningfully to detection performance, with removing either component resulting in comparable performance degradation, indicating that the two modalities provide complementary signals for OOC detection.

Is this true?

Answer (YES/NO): NO